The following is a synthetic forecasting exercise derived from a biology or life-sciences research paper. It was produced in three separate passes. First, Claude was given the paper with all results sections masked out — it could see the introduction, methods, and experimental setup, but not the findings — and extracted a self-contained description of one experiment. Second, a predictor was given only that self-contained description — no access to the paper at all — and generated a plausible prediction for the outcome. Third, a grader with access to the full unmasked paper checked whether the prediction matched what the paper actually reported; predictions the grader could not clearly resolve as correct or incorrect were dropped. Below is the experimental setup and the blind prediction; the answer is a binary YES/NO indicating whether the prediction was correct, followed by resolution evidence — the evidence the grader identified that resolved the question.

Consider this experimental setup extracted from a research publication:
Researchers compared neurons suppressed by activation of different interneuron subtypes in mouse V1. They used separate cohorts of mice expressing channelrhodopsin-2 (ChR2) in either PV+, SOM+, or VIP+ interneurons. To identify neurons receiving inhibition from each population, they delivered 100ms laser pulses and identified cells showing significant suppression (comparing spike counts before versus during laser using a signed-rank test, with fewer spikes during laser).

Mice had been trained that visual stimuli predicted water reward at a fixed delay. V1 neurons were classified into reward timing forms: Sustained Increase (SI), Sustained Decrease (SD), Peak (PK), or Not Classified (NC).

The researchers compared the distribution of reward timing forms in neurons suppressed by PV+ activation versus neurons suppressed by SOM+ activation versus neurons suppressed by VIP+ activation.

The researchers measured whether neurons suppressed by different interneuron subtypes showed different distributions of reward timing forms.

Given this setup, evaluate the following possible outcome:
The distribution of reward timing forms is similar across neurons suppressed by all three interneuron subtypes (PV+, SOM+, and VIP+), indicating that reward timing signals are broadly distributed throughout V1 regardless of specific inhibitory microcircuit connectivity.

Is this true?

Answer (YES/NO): NO